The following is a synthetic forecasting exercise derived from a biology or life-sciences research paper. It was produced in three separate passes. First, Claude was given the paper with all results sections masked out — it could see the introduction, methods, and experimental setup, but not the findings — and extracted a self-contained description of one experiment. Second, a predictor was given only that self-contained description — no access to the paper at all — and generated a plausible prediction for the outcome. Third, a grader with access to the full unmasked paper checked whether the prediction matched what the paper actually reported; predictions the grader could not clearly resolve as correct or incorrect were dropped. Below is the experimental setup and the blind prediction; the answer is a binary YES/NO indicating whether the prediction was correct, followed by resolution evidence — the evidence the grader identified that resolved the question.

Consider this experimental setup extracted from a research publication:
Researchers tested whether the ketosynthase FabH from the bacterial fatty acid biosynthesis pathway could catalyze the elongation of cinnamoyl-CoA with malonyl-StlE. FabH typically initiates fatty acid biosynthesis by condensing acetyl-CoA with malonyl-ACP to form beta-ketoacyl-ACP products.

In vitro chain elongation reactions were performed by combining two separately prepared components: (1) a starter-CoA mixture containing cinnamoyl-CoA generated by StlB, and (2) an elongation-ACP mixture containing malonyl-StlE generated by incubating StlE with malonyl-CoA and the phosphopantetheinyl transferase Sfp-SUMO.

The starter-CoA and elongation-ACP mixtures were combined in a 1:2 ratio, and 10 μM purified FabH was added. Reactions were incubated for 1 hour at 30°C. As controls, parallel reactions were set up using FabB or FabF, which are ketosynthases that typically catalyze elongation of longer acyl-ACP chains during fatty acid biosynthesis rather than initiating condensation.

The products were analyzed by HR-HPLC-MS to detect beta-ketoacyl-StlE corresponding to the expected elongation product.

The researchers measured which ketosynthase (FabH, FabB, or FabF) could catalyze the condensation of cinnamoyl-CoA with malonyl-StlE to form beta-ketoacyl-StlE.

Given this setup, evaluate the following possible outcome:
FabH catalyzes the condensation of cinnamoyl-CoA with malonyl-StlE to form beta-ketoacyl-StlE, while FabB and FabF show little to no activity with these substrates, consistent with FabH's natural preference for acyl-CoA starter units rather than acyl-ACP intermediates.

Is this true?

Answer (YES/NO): YES